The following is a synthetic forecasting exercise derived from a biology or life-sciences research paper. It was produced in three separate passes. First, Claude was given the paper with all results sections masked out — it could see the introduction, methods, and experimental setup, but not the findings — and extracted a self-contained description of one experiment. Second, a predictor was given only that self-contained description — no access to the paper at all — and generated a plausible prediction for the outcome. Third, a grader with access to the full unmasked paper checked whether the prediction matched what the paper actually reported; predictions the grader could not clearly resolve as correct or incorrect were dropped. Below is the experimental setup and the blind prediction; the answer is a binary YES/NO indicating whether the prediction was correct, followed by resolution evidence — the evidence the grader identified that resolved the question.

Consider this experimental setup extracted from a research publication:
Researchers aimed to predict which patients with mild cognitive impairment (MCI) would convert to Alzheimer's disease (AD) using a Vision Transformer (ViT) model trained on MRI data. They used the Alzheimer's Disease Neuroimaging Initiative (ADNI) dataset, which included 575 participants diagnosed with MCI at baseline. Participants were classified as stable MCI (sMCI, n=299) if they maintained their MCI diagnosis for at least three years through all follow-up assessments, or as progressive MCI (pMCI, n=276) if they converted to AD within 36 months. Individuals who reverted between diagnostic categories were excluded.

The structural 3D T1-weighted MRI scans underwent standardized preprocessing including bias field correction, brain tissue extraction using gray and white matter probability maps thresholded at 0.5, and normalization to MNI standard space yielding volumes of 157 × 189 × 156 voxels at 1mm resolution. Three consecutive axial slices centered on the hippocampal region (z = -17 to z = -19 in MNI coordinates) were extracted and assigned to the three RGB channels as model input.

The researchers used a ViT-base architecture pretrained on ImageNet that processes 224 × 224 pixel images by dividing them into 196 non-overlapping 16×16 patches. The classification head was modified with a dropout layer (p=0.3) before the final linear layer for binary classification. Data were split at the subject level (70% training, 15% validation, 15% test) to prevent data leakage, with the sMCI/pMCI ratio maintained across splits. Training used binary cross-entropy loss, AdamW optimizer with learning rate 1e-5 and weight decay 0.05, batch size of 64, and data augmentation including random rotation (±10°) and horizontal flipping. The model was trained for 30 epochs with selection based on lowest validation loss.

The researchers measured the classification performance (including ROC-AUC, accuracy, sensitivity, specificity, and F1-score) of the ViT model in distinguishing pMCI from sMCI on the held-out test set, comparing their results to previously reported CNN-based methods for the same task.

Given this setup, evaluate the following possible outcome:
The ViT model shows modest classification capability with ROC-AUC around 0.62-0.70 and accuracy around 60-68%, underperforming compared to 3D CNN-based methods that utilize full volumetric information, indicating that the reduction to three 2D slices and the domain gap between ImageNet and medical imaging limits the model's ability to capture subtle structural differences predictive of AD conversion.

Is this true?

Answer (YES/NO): NO